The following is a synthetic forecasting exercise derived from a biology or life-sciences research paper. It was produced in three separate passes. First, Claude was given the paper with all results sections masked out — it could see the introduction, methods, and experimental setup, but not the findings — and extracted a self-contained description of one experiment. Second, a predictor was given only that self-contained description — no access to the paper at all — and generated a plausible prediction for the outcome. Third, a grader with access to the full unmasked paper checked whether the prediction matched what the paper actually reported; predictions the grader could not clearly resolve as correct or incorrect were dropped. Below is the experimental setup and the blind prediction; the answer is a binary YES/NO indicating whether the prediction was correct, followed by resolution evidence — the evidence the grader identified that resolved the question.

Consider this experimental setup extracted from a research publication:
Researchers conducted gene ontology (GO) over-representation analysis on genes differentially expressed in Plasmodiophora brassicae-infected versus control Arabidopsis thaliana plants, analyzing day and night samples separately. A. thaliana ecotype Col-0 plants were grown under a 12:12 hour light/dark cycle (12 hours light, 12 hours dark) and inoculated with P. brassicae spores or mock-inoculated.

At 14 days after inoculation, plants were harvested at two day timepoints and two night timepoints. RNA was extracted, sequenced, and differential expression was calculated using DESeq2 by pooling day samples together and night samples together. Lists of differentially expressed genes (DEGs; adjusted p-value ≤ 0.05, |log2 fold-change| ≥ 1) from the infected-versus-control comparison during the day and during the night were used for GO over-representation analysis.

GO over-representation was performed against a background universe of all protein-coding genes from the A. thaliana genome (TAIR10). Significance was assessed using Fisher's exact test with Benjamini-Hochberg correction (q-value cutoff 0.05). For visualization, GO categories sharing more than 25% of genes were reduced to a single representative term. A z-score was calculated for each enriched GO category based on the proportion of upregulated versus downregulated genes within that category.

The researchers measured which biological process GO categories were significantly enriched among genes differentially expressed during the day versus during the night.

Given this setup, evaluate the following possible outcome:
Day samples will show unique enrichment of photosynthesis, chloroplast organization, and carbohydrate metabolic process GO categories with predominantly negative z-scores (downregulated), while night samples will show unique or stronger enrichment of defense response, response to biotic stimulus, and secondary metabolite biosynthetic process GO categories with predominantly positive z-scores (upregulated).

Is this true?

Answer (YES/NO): NO